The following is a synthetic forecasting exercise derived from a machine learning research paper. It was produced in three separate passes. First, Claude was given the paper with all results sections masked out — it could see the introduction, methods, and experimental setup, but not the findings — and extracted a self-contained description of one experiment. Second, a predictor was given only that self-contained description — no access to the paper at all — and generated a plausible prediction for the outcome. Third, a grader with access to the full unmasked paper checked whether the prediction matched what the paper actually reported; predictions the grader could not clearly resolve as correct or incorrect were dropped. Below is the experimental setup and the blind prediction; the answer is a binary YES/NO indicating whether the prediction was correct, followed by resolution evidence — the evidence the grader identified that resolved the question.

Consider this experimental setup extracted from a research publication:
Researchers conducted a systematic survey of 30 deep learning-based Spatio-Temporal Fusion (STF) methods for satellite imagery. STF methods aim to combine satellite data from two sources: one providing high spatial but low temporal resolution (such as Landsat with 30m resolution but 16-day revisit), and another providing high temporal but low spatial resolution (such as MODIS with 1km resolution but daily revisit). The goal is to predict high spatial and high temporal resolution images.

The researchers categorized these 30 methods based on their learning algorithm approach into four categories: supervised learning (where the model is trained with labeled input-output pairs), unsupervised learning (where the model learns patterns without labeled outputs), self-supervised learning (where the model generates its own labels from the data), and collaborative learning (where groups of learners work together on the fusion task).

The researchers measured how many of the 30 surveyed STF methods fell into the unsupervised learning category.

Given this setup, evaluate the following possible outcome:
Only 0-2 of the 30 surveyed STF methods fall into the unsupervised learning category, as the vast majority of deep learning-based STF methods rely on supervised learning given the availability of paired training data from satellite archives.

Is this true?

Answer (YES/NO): YES